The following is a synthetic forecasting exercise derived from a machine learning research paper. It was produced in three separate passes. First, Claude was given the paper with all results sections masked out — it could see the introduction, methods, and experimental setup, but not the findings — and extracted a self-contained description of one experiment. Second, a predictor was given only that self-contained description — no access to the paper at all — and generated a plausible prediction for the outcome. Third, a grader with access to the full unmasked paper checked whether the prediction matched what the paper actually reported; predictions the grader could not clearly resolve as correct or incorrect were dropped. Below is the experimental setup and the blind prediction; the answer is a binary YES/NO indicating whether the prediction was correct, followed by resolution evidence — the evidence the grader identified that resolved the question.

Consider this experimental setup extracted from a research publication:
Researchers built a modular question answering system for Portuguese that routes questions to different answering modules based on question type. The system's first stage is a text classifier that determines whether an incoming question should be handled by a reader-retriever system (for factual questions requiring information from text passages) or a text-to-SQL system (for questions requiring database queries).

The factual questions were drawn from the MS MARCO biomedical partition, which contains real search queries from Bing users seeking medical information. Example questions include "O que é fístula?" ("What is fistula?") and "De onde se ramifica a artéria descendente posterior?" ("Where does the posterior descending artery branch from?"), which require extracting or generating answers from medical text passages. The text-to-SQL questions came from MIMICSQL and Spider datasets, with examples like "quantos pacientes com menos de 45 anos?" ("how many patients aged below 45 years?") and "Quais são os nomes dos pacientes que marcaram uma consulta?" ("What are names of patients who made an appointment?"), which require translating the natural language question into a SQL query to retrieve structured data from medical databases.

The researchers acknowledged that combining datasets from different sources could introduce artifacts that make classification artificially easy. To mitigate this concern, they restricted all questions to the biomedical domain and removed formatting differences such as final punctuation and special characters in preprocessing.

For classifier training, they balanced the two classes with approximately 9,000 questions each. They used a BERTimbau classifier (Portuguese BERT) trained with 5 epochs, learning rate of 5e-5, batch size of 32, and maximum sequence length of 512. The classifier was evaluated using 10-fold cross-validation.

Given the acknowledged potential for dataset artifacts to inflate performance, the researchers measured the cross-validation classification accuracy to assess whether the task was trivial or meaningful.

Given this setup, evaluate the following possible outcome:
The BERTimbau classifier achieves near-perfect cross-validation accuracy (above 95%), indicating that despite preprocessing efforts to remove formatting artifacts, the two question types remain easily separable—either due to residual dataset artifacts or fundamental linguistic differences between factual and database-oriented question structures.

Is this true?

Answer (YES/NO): YES